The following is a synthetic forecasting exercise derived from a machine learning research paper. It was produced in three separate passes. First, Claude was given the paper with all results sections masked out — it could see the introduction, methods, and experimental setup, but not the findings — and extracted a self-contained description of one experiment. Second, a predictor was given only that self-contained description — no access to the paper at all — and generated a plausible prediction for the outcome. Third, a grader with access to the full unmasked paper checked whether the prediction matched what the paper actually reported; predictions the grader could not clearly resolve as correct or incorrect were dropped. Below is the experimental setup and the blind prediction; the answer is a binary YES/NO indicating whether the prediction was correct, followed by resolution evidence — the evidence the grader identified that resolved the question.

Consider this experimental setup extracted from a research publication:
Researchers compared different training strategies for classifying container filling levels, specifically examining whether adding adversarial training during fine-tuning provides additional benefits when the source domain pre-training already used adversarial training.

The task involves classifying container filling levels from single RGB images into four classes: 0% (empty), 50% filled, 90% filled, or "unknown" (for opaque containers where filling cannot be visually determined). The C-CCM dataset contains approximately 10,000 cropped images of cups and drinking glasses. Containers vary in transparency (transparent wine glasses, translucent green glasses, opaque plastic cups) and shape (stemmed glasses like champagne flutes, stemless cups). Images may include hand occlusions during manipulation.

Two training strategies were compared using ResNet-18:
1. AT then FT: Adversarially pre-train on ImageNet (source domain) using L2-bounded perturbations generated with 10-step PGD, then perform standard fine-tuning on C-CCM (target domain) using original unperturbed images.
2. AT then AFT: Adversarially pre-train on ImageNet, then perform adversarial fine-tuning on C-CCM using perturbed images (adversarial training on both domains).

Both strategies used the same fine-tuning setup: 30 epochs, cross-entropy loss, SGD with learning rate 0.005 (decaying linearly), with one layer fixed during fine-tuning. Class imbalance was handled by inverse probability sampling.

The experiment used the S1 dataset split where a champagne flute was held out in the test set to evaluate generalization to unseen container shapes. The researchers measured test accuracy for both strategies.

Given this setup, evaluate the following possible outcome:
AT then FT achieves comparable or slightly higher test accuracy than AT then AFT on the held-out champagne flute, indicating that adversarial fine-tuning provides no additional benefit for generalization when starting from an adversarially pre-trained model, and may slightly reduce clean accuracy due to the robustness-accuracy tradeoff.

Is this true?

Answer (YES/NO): NO